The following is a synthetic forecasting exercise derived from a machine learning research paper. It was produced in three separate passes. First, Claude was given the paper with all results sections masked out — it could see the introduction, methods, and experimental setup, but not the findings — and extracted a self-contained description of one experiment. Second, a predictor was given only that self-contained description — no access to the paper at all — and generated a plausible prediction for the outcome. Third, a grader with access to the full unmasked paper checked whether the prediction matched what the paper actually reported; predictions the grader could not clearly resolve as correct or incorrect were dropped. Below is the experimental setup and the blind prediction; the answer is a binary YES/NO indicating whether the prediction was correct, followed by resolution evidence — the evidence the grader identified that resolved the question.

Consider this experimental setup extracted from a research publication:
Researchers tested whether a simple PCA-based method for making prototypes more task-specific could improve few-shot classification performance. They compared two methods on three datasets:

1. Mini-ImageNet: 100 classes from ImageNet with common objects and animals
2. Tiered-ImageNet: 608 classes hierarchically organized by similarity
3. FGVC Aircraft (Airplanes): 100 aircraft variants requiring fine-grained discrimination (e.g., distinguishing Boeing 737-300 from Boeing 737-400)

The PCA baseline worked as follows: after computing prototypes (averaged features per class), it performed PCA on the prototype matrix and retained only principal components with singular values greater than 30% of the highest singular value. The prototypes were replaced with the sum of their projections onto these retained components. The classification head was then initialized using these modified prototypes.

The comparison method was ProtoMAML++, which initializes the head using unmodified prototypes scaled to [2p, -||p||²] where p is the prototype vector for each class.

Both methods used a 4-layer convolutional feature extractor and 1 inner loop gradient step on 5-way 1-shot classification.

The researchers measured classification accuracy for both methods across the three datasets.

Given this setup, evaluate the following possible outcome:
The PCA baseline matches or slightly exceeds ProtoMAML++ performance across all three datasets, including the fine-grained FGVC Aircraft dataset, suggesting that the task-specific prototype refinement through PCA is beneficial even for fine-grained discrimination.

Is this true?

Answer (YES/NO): NO